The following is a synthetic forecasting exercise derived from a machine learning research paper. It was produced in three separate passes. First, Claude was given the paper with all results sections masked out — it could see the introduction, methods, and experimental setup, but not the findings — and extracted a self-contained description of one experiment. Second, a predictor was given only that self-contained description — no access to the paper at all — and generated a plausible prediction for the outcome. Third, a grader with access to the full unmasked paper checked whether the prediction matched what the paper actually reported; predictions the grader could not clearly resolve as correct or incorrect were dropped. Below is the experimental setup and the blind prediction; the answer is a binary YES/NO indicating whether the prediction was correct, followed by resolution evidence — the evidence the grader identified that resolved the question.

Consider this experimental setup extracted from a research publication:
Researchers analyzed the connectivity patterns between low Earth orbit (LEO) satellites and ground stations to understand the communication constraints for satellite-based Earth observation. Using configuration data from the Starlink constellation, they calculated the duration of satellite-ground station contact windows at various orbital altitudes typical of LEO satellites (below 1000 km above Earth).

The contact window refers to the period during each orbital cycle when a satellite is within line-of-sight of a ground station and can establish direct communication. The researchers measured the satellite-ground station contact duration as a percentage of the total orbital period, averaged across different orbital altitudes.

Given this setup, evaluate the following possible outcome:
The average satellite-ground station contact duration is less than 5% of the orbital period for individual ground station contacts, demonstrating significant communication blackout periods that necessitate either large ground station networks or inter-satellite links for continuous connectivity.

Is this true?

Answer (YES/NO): YES